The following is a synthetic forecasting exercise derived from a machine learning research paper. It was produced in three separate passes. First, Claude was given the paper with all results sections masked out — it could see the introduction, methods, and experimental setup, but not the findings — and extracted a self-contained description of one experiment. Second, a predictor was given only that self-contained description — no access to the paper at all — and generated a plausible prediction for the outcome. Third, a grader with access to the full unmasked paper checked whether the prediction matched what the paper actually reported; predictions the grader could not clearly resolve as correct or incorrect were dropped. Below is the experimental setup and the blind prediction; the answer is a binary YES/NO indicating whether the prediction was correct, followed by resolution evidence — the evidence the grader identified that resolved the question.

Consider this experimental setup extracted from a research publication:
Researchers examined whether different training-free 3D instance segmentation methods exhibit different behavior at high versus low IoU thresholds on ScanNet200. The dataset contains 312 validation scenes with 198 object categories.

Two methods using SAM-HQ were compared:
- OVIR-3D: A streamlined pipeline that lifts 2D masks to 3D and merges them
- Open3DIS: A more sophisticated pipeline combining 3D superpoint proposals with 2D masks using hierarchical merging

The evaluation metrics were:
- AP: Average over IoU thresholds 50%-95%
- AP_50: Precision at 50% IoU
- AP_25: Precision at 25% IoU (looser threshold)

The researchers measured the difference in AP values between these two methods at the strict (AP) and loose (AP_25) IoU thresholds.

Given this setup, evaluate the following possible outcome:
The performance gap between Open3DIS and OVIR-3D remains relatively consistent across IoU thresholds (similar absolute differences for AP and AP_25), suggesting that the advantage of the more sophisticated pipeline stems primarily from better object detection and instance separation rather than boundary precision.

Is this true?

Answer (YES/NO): NO